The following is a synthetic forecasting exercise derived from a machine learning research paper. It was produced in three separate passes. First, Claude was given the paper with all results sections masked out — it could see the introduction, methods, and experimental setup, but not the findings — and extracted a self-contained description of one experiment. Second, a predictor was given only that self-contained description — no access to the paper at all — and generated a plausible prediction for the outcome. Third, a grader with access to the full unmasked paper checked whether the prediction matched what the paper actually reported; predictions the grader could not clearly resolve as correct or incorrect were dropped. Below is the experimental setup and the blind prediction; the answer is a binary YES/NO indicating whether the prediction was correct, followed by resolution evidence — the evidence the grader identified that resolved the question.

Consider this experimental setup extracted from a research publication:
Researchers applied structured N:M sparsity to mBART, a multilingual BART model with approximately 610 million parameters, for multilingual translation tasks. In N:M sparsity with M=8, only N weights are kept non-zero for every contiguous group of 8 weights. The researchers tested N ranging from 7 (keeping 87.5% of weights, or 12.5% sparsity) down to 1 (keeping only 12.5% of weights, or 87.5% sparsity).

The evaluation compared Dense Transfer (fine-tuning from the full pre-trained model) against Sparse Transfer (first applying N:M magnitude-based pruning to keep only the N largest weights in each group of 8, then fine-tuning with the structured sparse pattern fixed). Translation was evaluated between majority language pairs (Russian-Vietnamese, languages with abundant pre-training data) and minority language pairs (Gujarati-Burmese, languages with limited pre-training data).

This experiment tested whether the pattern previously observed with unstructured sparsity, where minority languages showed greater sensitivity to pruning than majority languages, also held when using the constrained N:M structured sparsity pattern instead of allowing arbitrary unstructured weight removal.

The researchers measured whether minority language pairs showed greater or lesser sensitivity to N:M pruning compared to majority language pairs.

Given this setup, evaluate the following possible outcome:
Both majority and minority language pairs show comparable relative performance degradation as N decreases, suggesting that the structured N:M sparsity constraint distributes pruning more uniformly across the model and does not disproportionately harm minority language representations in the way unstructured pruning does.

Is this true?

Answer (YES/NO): NO